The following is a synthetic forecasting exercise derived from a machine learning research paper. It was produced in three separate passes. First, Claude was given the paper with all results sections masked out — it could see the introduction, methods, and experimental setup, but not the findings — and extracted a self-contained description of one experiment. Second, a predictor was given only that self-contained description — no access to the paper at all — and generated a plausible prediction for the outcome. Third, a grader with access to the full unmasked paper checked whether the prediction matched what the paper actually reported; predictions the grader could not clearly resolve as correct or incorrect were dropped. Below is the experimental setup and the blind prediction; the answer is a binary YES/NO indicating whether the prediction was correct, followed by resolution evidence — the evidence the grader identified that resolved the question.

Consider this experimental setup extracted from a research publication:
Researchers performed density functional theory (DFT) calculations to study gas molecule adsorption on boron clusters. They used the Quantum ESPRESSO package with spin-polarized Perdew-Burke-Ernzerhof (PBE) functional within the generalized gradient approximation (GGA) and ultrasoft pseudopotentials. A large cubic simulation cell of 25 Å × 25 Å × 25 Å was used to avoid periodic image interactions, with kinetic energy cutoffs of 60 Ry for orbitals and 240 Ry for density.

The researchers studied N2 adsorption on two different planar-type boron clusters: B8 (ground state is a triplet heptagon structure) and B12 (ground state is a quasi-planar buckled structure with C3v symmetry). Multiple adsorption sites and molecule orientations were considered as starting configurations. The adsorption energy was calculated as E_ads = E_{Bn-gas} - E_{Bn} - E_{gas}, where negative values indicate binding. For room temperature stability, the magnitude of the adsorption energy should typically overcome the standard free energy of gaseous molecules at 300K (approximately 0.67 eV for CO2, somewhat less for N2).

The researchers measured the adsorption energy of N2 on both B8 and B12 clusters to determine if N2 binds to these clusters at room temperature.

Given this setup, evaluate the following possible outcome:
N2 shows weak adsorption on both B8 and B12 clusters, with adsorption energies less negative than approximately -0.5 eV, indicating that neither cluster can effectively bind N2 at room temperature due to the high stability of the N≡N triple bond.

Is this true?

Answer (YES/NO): NO